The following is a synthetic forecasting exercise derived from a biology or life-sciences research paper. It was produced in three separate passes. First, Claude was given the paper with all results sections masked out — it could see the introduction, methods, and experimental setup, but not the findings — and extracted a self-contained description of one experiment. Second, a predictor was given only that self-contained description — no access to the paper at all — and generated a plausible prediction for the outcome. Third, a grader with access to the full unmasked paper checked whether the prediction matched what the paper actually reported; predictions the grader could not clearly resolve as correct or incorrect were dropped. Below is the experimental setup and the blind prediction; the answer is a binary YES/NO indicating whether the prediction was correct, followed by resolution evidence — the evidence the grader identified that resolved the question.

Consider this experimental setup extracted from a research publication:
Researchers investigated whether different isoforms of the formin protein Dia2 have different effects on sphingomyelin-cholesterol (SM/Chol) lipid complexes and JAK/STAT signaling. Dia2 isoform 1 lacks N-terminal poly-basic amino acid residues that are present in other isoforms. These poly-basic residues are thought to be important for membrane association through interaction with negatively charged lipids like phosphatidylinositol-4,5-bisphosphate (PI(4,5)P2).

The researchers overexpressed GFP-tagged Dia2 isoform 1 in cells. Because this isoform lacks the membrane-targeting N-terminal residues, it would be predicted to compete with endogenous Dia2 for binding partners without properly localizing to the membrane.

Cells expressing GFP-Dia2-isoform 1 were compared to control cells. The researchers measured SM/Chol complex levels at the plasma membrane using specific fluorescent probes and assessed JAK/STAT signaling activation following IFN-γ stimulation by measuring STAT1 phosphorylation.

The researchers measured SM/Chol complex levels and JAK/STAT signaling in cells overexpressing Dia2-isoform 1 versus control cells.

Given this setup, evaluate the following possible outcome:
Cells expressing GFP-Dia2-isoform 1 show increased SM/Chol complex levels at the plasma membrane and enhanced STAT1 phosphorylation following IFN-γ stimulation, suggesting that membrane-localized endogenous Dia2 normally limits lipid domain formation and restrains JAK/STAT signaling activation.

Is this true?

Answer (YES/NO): NO